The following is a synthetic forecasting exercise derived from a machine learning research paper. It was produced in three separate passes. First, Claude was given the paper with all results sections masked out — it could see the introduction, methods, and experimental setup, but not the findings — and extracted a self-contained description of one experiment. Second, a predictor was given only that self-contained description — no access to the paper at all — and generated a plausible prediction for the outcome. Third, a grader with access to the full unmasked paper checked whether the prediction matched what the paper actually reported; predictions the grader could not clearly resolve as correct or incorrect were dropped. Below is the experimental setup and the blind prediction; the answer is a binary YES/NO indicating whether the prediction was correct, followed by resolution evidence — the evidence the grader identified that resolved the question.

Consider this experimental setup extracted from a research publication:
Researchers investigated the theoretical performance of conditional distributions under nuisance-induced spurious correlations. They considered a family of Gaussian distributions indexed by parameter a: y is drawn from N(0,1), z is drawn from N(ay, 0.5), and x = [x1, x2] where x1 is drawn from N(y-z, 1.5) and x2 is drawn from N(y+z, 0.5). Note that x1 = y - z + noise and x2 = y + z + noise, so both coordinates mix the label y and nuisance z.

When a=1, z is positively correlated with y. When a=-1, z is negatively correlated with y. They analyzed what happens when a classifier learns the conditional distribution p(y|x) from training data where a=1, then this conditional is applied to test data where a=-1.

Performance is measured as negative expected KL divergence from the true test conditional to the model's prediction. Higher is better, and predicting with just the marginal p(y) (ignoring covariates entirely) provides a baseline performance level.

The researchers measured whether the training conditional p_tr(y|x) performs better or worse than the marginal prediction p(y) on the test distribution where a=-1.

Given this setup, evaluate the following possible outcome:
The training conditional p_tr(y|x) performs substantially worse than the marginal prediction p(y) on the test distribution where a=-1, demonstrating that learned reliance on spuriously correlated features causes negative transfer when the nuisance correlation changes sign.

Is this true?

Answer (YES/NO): YES